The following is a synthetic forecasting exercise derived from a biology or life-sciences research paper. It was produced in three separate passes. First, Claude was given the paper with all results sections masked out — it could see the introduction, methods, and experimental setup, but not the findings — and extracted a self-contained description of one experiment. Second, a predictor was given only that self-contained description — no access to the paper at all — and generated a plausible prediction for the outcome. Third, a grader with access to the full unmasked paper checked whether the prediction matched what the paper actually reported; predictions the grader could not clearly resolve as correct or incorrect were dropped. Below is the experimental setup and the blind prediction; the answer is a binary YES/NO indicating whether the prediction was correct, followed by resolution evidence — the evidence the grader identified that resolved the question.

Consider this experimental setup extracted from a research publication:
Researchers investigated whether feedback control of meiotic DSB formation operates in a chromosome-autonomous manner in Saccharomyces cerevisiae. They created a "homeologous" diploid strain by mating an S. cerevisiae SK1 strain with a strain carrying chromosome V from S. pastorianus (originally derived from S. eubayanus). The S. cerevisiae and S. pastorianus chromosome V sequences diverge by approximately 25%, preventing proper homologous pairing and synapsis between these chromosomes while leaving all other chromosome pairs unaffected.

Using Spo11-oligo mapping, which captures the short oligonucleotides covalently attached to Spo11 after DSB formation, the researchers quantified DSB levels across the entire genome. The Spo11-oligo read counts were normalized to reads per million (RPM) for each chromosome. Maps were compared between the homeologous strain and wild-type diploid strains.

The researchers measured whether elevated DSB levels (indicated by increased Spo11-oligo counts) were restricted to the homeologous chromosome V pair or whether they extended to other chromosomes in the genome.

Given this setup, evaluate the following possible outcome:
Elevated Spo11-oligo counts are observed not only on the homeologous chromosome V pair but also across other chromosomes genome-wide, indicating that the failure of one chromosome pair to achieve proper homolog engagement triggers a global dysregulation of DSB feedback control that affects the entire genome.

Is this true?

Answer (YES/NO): NO